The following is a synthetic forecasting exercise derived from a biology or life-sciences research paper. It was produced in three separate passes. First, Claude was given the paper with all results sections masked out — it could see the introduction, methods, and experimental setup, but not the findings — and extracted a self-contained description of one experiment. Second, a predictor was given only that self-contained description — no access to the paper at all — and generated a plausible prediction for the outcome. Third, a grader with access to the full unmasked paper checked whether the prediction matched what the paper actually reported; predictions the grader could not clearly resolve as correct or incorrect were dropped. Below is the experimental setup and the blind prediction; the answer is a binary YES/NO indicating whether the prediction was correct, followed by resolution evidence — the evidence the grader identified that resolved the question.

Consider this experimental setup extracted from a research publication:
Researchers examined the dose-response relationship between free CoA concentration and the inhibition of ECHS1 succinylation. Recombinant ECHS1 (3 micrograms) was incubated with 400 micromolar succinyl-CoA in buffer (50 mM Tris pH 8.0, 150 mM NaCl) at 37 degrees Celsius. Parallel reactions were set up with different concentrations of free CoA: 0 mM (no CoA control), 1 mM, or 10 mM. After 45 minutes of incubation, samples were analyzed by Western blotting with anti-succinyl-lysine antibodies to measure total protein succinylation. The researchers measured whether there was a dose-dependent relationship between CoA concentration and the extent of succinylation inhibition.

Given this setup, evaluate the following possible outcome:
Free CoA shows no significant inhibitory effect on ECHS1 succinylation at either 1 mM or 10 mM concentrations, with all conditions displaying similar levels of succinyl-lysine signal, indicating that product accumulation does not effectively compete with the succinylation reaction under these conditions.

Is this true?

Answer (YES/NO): NO